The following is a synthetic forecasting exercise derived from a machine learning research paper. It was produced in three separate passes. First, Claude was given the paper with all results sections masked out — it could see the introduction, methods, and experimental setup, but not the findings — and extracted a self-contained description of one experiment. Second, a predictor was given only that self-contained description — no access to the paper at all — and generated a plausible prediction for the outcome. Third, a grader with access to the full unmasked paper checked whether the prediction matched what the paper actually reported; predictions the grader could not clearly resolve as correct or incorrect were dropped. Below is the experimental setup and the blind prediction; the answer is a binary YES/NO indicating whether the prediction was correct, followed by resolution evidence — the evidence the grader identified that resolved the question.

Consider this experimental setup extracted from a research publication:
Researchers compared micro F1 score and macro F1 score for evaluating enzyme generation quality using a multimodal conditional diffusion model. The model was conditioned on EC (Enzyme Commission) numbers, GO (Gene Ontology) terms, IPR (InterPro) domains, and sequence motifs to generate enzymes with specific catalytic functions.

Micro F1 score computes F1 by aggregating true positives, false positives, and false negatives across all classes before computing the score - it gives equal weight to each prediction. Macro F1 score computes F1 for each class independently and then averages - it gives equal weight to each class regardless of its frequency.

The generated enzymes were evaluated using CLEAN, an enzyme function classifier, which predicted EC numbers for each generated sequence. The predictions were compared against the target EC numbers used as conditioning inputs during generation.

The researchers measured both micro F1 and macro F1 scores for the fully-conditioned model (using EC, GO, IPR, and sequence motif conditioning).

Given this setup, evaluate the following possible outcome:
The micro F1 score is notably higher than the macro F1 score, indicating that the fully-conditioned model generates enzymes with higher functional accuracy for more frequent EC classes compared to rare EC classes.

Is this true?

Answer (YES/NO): NO